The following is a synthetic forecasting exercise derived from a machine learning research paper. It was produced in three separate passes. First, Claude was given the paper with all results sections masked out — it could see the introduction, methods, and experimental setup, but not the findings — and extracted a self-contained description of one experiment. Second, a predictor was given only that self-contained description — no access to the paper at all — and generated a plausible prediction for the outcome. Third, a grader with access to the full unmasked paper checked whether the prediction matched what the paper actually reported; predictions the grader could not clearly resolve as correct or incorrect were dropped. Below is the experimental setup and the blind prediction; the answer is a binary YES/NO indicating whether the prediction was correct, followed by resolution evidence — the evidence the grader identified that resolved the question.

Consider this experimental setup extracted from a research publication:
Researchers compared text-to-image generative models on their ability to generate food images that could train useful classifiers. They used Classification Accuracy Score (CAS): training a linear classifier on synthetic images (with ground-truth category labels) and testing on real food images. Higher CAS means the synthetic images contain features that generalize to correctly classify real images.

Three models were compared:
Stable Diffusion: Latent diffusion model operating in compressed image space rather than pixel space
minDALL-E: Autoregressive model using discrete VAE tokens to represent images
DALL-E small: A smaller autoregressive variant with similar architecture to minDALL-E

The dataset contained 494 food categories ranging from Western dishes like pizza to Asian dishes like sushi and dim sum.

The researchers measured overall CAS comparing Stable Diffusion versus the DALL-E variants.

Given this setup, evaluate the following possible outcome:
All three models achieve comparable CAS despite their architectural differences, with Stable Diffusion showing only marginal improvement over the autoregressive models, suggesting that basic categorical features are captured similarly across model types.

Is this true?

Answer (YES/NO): NO